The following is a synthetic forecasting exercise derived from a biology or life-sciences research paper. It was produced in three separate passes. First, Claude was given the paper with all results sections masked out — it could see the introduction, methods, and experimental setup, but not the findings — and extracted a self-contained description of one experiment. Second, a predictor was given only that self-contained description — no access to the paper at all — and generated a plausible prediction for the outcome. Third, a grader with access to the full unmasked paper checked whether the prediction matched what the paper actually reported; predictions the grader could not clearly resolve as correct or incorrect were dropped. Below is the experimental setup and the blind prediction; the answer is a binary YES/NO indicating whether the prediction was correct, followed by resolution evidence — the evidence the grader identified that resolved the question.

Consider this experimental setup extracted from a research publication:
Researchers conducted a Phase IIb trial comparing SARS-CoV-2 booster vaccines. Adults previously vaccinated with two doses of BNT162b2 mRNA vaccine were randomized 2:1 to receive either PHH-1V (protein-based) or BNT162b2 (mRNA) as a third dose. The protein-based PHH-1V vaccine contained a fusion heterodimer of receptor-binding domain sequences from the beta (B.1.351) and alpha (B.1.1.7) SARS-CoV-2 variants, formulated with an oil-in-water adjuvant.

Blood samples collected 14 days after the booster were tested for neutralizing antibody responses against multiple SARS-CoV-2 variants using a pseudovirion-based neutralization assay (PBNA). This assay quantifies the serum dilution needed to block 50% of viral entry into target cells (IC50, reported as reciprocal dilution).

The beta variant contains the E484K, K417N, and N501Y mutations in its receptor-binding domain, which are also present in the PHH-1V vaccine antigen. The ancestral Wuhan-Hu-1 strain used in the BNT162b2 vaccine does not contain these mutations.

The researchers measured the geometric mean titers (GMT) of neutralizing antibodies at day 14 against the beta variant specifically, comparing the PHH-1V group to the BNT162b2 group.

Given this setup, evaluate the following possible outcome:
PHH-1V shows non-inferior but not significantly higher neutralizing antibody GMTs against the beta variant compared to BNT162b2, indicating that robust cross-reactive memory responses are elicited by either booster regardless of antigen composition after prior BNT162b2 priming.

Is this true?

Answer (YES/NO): NO